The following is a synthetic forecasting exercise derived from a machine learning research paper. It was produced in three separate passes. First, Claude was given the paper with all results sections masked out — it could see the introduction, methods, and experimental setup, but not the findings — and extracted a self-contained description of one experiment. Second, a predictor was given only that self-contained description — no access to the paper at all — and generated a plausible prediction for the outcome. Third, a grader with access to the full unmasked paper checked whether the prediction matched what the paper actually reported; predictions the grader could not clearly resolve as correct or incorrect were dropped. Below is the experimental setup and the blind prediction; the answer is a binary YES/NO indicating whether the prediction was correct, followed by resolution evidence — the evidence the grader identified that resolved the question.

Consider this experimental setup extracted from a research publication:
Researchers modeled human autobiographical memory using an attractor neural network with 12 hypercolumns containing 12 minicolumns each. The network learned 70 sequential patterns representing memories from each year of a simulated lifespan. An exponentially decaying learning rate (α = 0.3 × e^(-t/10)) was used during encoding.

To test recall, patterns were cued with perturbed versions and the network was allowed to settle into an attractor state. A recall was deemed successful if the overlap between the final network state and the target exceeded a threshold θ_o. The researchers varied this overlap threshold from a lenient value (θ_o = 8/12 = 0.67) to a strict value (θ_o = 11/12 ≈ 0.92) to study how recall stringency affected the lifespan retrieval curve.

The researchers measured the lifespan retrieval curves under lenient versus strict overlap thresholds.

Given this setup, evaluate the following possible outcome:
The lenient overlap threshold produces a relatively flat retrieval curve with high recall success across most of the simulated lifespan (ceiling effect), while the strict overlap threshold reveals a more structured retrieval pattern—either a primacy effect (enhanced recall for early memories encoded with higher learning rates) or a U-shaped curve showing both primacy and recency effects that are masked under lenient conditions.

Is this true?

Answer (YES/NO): NO